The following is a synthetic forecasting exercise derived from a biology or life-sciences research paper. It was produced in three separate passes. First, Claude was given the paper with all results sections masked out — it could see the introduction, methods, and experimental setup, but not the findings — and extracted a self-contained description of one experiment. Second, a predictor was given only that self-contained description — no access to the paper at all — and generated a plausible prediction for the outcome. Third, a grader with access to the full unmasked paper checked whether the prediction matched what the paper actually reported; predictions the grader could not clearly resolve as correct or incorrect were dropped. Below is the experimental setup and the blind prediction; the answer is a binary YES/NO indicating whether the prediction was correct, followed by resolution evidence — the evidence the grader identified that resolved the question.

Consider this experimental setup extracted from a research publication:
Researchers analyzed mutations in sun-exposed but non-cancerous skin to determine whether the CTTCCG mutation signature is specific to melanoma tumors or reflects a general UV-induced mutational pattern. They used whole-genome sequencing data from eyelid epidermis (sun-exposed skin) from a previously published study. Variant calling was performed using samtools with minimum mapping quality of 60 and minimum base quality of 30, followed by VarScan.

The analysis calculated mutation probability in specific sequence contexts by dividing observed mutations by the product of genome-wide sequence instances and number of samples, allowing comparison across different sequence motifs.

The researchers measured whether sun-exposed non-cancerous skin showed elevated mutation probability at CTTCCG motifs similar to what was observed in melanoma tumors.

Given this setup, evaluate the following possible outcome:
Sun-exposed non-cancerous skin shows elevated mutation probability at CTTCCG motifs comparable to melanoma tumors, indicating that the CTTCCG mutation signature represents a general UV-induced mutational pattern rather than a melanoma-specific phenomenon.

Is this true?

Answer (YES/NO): NO